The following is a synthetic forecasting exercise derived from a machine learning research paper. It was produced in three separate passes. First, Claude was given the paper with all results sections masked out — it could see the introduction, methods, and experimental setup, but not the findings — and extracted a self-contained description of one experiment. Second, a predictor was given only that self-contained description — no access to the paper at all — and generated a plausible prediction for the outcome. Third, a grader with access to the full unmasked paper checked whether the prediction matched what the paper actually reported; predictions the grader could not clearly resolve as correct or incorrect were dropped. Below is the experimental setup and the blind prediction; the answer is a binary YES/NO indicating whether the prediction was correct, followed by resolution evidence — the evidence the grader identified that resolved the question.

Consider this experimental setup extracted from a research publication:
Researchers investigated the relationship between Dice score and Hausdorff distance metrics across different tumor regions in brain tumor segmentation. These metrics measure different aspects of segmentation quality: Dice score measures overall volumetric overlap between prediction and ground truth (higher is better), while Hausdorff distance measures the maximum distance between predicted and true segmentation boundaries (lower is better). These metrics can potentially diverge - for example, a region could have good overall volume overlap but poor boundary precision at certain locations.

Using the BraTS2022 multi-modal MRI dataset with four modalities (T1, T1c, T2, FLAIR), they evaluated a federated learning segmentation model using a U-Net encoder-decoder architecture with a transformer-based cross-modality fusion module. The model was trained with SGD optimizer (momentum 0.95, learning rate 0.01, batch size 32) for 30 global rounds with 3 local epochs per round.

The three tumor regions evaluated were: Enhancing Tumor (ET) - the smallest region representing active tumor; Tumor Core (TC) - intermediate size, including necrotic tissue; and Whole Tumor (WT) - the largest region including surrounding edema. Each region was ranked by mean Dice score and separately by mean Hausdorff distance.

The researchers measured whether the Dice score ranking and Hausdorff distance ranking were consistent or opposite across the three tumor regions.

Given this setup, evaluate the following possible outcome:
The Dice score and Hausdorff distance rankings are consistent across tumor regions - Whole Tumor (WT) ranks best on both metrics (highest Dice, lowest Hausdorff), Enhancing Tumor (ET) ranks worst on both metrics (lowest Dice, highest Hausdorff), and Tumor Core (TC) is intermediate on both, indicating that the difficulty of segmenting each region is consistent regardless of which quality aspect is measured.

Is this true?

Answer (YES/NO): NO